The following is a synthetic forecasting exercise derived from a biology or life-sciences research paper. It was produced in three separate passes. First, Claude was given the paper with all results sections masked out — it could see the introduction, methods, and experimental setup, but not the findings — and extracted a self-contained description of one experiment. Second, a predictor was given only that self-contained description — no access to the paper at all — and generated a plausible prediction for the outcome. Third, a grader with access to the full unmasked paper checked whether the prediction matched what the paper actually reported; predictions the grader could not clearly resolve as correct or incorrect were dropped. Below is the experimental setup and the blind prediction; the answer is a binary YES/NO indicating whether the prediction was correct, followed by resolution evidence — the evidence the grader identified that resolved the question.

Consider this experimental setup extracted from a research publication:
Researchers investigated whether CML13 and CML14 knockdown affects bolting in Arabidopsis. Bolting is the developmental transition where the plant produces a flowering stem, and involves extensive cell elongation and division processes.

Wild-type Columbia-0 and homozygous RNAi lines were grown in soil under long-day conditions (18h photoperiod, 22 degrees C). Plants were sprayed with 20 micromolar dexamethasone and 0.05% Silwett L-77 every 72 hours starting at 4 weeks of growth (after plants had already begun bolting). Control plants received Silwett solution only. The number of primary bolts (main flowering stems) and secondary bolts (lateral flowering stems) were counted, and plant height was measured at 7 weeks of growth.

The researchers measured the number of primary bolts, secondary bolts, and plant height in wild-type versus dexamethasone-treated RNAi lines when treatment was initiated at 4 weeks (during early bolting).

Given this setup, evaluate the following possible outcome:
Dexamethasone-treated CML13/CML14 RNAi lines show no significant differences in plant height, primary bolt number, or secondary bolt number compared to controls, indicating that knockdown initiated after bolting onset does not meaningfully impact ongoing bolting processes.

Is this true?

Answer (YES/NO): YES